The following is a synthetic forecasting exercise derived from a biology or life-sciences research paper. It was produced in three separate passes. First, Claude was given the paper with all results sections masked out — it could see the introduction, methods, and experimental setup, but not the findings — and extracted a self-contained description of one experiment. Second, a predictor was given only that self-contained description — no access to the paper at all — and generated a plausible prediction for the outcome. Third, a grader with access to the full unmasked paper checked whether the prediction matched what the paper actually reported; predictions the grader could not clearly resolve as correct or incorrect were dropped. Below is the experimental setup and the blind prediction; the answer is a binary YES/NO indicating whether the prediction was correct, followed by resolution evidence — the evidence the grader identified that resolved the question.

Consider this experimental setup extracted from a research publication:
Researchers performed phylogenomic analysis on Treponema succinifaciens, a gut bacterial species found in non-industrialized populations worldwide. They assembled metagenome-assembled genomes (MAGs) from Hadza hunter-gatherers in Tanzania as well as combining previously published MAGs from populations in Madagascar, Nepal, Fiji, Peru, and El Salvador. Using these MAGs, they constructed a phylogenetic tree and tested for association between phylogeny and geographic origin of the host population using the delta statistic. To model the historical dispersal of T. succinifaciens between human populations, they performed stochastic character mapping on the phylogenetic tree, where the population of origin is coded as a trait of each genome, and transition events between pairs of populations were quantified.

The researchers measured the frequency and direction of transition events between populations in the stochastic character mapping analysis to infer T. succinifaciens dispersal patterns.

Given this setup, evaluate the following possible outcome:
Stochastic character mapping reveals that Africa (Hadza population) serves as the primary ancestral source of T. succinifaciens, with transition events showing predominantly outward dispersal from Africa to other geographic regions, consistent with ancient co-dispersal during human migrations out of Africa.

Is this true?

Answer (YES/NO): YES